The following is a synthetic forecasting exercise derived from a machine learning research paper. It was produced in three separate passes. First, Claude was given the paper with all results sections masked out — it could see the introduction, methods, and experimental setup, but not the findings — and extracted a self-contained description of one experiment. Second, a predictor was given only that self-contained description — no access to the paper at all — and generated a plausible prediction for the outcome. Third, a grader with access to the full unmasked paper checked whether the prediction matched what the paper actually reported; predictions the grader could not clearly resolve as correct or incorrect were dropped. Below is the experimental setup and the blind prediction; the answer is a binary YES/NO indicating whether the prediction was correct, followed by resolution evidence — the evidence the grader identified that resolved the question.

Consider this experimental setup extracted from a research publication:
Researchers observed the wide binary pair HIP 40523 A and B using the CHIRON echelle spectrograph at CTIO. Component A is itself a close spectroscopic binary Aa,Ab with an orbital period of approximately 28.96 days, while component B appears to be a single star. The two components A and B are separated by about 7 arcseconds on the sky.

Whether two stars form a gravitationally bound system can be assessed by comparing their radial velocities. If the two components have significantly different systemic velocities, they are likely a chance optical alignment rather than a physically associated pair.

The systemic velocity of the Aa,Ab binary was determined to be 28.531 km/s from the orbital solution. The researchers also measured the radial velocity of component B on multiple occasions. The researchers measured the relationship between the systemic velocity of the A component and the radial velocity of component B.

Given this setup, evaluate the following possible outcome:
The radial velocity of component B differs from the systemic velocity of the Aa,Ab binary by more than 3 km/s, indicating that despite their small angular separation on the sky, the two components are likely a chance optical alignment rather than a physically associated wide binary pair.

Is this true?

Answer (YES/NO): NO